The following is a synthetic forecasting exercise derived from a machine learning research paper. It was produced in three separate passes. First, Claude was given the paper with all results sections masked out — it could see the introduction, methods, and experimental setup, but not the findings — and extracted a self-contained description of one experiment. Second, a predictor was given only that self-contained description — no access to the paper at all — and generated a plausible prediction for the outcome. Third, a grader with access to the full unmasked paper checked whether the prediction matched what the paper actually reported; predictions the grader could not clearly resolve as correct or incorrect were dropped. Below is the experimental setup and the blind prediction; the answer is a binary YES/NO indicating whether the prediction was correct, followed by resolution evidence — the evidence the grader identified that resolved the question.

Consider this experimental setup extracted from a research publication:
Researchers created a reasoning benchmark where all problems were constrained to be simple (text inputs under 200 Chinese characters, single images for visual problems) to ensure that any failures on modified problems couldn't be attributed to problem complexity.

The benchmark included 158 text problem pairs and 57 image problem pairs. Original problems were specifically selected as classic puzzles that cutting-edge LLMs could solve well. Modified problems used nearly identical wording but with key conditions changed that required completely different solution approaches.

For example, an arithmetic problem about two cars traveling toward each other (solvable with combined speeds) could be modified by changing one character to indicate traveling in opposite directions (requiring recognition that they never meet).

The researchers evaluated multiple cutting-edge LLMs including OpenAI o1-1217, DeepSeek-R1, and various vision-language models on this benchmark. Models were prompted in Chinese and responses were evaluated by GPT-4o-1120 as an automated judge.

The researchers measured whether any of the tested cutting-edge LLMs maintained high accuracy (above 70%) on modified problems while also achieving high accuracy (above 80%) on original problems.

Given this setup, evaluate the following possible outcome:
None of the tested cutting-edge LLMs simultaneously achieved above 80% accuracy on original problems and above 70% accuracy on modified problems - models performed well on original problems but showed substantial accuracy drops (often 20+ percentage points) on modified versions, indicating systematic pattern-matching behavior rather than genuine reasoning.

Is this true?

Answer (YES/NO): YES